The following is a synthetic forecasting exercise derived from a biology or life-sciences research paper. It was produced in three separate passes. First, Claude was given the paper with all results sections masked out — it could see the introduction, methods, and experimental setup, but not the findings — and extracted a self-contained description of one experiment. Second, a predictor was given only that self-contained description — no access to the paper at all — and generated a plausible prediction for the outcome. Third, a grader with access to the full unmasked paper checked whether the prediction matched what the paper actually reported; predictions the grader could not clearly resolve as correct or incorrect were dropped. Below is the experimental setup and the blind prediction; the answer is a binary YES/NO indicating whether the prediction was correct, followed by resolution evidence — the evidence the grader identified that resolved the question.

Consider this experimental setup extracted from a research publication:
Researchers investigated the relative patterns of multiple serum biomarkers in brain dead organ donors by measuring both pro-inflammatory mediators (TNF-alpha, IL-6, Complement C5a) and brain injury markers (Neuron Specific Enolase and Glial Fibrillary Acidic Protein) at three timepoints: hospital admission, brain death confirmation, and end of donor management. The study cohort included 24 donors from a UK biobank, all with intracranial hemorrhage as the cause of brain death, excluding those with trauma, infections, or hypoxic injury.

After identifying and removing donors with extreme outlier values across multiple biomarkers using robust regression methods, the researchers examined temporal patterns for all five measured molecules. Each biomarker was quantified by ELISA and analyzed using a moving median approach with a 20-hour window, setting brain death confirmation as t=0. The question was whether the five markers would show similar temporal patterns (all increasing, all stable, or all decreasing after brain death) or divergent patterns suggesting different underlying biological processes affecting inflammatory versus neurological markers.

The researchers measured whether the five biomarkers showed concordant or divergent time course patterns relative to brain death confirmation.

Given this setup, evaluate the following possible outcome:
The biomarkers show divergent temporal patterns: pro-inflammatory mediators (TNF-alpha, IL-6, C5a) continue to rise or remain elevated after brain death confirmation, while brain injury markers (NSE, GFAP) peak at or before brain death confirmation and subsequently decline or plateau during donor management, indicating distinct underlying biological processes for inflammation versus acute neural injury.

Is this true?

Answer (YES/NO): NO